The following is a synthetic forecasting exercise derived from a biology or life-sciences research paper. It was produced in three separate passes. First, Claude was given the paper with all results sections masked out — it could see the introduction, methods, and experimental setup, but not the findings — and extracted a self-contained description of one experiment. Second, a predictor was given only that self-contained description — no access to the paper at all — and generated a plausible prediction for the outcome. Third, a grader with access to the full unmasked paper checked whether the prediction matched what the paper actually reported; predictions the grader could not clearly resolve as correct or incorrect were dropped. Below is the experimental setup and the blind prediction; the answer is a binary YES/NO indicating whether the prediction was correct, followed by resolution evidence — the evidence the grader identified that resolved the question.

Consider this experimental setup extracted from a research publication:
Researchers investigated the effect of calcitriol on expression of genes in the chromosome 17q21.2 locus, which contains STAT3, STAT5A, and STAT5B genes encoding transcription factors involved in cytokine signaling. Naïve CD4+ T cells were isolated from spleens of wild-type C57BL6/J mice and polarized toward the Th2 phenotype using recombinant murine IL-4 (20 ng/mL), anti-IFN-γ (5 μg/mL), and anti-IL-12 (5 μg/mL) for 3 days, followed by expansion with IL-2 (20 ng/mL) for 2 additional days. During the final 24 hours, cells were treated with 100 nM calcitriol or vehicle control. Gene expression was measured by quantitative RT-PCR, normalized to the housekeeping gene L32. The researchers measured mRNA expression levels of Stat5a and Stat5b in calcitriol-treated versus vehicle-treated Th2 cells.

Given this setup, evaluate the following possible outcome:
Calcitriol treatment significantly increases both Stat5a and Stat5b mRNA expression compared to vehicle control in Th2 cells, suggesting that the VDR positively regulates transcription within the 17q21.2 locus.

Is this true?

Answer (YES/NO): NO